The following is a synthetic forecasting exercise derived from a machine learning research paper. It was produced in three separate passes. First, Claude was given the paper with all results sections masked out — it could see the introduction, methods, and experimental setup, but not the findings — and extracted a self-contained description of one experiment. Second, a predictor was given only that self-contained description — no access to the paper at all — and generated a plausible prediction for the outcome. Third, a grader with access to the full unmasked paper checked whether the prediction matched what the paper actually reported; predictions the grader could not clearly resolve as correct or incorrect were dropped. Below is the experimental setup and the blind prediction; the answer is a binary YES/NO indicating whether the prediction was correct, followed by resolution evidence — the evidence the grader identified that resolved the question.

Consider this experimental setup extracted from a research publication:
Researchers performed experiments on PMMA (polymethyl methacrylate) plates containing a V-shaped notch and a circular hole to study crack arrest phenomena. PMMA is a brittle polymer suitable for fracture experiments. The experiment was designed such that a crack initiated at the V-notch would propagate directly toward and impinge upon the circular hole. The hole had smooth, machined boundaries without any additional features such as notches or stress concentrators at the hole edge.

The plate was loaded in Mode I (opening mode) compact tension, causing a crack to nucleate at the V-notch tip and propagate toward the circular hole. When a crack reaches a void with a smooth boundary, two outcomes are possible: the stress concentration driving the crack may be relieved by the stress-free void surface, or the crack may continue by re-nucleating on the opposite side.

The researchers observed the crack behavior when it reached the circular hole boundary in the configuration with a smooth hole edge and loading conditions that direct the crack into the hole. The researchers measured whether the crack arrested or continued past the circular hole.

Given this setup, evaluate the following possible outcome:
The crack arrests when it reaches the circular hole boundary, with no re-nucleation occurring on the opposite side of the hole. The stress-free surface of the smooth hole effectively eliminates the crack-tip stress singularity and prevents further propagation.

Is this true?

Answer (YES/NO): YES